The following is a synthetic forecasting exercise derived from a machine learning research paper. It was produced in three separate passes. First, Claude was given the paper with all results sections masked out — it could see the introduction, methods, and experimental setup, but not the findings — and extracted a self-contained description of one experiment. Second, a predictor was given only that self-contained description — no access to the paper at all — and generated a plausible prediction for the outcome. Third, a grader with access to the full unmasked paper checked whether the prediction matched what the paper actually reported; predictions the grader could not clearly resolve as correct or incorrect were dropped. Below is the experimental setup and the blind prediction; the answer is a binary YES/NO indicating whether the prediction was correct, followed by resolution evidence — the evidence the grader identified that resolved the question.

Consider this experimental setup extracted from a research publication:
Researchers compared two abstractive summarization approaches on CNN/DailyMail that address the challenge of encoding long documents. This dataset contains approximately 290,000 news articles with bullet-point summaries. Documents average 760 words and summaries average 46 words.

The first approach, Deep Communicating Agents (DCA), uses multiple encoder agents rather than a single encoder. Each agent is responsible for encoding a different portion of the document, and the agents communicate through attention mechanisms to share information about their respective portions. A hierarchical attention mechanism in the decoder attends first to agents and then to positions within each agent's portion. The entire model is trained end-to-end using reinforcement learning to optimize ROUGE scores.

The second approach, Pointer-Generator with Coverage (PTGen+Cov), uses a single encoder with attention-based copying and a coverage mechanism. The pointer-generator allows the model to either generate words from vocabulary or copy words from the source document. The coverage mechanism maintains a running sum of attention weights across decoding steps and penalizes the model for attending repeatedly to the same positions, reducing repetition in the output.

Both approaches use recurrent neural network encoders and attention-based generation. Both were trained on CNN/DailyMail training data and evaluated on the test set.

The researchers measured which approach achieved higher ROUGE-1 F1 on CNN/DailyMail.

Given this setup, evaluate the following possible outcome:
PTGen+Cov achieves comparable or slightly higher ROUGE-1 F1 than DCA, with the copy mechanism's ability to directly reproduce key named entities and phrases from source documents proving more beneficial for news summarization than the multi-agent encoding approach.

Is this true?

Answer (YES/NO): NO